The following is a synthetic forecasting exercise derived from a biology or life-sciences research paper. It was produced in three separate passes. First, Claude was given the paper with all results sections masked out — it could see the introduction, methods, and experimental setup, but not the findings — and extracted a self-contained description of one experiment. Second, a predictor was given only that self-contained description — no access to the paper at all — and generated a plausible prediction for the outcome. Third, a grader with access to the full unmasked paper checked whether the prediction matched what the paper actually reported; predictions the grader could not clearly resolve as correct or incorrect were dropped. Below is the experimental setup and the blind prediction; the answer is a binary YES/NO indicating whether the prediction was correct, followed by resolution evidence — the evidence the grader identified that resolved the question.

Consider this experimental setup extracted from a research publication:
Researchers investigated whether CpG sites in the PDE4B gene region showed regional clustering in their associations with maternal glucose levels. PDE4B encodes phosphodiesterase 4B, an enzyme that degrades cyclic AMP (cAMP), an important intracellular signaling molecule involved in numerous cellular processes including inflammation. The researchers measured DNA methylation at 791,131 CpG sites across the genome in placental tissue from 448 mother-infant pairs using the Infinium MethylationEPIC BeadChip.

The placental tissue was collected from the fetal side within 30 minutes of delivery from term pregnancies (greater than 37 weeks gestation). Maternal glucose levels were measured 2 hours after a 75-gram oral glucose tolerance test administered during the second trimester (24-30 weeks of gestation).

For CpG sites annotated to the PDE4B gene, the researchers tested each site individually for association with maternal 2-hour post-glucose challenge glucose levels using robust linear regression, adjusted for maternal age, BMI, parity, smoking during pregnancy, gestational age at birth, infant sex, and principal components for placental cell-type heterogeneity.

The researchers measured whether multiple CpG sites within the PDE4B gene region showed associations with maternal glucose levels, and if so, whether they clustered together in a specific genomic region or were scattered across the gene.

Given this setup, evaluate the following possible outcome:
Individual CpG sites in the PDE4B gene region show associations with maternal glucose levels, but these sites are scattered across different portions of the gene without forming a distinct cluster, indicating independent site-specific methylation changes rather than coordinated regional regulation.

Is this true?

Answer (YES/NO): NO